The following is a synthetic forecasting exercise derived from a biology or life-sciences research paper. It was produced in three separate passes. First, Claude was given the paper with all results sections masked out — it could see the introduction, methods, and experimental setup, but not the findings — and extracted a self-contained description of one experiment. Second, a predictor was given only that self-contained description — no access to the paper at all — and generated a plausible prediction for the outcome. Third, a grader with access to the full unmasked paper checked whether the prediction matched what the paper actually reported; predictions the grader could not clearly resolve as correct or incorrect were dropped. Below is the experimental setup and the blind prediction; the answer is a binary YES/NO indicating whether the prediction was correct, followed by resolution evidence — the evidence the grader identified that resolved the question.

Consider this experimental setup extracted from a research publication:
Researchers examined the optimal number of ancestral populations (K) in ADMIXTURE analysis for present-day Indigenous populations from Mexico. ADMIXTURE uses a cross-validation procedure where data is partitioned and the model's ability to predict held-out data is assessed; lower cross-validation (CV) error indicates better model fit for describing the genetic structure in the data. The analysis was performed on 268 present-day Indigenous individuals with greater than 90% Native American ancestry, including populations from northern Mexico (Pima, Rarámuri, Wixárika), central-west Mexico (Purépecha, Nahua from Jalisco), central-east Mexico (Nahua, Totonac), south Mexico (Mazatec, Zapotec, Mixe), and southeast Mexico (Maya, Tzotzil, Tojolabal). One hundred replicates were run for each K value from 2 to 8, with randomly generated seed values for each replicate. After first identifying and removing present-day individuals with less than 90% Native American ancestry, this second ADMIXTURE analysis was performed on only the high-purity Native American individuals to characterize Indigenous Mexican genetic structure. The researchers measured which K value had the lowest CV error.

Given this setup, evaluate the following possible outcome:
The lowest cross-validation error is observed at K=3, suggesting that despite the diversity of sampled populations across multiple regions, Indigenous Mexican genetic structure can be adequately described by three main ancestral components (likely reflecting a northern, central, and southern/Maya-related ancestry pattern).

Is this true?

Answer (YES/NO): NO